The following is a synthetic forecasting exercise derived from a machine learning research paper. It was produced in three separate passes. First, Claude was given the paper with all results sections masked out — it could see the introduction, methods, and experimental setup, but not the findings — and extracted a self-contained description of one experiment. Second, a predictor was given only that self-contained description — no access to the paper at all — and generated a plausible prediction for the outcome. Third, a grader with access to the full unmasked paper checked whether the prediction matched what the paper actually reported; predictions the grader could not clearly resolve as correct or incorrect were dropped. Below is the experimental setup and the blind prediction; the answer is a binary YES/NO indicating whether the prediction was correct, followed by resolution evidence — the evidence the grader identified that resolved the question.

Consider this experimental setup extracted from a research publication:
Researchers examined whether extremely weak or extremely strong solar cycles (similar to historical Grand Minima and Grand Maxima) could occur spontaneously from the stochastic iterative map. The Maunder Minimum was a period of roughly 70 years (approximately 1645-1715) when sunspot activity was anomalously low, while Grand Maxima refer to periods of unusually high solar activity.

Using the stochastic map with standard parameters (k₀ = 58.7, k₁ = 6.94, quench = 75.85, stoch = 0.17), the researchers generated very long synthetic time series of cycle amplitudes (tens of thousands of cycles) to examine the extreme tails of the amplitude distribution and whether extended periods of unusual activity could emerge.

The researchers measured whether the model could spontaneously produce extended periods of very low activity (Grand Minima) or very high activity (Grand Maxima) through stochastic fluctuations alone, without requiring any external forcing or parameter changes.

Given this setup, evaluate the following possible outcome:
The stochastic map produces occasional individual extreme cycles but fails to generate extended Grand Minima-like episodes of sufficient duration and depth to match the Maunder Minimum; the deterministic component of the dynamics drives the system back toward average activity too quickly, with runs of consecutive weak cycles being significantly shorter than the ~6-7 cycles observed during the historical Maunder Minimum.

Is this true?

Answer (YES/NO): NO